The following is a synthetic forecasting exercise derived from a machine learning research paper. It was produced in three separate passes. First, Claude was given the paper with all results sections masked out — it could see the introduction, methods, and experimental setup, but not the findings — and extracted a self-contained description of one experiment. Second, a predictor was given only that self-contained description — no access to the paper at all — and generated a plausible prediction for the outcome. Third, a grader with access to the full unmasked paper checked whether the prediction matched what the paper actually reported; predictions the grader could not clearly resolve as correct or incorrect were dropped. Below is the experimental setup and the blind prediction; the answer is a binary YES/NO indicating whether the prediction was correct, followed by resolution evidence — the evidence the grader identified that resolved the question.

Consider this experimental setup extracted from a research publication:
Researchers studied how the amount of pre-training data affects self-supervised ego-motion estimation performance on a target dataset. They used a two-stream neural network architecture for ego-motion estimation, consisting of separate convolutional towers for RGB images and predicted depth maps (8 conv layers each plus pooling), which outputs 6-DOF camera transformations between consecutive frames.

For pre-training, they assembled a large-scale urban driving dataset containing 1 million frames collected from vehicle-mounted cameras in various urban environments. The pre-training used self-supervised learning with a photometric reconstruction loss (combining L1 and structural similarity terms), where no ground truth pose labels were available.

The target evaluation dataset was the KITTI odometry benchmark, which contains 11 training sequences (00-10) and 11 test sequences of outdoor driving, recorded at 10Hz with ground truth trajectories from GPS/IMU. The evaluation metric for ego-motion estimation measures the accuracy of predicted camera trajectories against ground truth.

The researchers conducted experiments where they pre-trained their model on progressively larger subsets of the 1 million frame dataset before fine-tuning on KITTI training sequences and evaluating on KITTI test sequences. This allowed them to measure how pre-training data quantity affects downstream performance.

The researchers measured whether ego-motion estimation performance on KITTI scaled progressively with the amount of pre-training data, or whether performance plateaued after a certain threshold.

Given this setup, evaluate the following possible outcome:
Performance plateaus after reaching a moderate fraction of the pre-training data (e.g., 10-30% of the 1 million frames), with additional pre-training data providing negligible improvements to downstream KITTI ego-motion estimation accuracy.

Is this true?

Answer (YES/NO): NO